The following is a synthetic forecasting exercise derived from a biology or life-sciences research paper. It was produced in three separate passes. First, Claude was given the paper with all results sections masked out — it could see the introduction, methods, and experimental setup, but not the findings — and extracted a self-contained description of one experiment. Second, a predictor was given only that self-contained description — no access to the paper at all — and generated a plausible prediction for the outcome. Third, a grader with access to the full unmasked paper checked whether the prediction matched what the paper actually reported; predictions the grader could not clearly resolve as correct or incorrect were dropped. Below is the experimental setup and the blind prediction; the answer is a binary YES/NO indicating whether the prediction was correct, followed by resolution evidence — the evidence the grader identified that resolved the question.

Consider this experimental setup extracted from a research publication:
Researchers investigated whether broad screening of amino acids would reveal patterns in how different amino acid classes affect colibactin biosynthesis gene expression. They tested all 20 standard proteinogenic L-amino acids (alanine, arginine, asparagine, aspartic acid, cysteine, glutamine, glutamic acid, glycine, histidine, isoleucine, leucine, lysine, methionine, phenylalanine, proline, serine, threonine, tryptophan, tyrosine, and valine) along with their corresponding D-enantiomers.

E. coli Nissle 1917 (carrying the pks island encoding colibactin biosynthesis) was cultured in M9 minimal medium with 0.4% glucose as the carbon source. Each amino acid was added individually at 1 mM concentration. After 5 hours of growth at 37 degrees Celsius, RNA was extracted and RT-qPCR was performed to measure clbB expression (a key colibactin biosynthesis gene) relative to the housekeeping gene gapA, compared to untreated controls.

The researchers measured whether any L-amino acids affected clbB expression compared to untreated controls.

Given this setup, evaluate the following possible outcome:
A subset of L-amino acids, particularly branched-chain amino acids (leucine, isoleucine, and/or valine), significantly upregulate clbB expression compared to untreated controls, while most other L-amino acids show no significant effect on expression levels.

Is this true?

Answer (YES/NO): NO